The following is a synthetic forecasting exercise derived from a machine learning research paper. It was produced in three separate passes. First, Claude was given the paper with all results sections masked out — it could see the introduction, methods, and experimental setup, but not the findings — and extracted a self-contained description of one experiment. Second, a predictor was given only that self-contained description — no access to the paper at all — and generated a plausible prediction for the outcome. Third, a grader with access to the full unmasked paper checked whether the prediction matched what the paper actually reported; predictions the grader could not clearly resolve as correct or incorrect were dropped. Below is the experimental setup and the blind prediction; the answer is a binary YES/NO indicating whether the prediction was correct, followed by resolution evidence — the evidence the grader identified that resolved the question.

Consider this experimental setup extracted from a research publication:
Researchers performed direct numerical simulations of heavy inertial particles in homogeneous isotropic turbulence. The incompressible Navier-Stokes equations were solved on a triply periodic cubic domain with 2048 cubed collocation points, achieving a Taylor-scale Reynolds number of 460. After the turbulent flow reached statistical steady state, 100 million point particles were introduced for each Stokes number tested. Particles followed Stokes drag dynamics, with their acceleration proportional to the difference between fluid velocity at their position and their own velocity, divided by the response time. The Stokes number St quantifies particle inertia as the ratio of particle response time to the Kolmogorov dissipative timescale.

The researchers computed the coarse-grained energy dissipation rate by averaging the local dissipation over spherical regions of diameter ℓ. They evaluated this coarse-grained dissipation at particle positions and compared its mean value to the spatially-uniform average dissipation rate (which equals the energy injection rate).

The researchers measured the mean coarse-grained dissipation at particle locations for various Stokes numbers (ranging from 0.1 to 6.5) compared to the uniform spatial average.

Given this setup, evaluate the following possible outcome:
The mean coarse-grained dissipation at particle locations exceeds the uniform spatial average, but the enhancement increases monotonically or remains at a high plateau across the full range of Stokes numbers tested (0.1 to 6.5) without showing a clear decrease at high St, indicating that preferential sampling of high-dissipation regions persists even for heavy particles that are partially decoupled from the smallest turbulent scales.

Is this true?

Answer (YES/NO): NO